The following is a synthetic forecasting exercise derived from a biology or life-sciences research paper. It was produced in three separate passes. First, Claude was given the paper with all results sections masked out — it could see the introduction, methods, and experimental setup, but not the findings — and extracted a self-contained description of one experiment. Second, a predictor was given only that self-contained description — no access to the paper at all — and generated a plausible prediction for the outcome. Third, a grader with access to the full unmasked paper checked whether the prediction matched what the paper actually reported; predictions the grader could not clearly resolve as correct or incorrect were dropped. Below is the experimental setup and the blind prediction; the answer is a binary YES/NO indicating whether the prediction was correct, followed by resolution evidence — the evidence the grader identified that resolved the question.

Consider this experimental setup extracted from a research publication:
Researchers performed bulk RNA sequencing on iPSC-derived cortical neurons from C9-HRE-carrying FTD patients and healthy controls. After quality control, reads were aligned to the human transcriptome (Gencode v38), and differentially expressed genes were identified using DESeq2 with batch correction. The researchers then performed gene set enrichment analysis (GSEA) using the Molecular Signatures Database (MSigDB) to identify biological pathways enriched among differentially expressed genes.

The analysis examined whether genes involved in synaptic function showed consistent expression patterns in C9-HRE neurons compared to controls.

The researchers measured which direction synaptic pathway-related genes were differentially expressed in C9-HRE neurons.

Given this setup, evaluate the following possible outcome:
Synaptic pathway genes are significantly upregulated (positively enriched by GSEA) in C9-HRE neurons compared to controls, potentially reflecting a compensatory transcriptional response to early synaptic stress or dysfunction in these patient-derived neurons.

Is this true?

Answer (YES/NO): YES